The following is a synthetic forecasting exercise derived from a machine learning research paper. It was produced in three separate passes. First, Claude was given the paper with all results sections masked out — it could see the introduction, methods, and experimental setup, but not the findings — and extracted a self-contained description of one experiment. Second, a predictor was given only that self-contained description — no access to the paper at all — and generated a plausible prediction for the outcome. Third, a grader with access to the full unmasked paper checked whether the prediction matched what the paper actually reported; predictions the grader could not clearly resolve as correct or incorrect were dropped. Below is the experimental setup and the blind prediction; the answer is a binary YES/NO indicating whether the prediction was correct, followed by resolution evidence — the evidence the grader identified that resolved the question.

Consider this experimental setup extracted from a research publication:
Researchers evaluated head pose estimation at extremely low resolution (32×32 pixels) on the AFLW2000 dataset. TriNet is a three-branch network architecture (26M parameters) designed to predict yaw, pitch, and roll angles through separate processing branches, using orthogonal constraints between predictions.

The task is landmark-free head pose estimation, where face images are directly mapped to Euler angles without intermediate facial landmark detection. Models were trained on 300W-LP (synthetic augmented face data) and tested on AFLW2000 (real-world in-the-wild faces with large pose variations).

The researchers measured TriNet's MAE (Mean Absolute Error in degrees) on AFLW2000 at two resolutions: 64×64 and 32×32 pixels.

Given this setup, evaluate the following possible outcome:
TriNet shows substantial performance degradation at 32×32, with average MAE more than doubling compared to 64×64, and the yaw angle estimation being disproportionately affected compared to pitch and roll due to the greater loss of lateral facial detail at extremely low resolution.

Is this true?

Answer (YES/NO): NO